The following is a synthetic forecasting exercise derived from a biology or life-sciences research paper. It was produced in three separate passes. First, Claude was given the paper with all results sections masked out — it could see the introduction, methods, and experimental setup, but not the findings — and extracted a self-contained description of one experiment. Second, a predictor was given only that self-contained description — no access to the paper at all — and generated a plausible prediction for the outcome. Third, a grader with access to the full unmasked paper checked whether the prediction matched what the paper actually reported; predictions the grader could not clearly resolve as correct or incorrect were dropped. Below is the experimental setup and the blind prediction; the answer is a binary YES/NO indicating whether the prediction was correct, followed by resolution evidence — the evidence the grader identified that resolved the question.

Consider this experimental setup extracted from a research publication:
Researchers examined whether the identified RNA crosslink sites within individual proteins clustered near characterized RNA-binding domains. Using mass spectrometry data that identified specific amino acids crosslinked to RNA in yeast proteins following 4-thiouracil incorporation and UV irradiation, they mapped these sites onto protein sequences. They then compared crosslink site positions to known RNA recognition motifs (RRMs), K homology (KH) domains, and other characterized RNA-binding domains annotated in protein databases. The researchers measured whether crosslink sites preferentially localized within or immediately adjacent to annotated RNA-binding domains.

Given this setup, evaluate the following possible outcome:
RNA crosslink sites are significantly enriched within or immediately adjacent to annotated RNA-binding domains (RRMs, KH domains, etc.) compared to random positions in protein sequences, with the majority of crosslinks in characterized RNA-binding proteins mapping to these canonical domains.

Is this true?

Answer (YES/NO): NO